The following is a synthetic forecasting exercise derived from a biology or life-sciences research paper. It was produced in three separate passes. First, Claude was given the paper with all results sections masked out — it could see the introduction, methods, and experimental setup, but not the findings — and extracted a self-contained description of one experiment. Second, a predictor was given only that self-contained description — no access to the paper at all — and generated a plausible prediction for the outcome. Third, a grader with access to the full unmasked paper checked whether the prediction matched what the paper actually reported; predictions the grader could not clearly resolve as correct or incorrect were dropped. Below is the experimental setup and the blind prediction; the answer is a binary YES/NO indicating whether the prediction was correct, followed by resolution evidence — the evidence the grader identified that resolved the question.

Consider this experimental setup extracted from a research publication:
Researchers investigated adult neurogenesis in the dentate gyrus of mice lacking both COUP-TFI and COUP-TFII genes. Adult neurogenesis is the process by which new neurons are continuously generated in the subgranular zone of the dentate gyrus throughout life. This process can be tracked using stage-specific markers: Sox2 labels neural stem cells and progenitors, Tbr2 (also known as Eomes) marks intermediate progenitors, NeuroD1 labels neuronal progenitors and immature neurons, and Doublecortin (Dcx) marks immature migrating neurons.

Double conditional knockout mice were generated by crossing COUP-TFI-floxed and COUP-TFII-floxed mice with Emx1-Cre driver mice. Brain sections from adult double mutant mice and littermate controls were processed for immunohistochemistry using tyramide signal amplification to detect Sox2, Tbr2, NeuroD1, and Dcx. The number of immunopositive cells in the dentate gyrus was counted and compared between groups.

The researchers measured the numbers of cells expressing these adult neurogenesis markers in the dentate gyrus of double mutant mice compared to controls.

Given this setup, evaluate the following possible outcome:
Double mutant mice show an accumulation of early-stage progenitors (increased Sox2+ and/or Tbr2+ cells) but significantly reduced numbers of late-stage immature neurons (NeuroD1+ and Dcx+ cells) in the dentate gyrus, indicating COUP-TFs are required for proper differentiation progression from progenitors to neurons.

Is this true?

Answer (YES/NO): NO